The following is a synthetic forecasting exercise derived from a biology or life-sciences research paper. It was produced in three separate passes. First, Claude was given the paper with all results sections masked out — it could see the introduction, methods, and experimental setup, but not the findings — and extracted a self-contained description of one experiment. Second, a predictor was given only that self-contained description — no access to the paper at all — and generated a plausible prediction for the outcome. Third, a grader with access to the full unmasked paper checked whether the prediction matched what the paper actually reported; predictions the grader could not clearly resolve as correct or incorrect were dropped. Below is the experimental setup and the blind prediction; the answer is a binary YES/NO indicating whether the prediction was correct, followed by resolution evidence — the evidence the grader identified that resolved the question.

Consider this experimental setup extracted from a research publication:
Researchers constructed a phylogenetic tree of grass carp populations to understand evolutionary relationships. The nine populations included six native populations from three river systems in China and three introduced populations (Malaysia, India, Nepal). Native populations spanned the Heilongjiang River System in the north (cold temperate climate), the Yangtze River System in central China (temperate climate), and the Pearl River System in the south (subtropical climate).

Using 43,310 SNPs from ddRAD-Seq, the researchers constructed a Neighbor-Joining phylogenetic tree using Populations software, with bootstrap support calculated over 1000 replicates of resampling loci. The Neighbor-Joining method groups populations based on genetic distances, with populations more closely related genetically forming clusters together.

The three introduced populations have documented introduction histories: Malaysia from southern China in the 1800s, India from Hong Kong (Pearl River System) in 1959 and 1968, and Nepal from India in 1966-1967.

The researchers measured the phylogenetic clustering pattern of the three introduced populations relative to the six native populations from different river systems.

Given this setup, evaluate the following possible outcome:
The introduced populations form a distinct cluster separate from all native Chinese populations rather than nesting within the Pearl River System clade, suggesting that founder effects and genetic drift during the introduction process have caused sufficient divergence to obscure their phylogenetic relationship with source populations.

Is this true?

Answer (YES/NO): NO